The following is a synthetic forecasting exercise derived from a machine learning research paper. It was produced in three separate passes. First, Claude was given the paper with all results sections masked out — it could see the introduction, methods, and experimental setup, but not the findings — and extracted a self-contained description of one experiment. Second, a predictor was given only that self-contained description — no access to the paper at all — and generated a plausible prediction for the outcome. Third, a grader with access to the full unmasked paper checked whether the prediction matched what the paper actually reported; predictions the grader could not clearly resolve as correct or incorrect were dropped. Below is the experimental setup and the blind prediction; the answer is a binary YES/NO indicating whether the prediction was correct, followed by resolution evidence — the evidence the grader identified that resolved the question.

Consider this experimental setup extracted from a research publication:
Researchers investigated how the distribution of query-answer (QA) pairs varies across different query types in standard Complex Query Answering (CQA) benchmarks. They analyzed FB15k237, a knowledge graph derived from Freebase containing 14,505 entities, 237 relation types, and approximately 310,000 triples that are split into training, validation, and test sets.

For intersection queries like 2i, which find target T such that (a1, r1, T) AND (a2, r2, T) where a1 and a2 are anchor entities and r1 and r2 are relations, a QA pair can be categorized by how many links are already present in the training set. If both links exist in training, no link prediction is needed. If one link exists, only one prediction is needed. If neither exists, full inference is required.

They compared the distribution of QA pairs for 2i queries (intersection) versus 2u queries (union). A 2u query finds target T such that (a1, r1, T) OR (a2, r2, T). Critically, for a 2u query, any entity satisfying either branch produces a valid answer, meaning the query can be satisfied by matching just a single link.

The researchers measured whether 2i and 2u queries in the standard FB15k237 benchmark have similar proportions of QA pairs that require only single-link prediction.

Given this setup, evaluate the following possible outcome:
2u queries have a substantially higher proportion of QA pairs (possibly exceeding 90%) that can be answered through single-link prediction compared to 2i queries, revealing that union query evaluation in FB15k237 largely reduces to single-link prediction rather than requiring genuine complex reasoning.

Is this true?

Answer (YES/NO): YES